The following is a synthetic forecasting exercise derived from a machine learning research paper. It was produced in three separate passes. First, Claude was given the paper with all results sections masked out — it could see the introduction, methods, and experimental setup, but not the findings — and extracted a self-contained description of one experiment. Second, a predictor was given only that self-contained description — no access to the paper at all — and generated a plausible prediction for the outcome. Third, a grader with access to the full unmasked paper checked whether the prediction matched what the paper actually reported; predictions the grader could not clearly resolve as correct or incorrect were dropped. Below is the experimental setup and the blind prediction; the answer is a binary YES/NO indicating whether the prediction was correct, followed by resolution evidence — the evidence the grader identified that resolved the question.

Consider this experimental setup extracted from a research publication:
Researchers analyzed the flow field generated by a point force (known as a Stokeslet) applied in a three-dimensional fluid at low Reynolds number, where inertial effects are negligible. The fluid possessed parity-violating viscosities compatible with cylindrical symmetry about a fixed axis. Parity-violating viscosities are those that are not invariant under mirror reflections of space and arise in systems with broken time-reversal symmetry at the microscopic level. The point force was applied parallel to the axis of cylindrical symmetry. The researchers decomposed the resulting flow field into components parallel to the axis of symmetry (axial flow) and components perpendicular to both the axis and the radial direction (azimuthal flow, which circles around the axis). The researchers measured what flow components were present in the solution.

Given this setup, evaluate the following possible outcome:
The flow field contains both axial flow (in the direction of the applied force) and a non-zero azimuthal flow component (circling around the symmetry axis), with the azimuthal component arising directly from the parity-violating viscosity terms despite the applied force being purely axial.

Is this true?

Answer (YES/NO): YES